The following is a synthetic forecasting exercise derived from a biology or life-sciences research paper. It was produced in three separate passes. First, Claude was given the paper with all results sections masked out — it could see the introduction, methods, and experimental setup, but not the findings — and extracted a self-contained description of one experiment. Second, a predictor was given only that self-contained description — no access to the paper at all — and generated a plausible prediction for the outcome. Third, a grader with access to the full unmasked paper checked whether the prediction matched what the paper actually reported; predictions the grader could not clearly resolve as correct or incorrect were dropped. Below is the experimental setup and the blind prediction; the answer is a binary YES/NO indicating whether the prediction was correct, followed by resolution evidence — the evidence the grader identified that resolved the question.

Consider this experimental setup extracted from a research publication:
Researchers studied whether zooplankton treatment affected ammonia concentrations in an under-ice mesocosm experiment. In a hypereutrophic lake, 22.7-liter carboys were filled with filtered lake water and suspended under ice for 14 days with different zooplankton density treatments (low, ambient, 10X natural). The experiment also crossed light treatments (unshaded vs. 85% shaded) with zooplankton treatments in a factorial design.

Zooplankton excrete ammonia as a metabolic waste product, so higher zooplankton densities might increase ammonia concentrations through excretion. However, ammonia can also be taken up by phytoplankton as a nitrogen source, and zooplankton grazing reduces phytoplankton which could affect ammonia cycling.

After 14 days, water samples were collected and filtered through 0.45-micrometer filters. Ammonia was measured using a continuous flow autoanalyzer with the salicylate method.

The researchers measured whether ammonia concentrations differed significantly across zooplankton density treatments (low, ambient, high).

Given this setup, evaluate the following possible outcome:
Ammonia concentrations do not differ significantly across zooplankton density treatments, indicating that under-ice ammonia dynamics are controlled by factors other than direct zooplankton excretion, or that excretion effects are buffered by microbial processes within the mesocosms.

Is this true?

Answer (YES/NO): NO